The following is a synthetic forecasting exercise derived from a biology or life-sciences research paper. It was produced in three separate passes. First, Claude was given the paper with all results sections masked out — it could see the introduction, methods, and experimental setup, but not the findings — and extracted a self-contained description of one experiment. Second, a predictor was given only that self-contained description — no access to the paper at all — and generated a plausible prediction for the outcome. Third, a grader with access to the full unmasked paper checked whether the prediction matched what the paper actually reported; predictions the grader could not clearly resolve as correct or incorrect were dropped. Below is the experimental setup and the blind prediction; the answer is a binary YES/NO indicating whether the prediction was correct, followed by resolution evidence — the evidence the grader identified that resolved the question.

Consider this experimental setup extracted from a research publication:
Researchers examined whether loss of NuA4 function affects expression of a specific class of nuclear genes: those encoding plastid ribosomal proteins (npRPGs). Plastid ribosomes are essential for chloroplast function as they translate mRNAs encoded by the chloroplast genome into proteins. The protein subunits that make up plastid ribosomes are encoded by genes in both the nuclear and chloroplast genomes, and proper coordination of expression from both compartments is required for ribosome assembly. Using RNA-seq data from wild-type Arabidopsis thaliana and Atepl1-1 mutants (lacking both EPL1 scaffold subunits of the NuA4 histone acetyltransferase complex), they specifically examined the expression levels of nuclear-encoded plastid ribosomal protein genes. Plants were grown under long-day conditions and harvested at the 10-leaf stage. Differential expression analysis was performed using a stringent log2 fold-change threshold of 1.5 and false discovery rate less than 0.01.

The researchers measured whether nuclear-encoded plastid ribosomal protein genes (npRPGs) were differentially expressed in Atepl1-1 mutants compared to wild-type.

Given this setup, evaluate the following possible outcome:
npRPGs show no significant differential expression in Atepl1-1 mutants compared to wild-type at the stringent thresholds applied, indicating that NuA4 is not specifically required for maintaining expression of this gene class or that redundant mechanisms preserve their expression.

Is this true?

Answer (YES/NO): NO